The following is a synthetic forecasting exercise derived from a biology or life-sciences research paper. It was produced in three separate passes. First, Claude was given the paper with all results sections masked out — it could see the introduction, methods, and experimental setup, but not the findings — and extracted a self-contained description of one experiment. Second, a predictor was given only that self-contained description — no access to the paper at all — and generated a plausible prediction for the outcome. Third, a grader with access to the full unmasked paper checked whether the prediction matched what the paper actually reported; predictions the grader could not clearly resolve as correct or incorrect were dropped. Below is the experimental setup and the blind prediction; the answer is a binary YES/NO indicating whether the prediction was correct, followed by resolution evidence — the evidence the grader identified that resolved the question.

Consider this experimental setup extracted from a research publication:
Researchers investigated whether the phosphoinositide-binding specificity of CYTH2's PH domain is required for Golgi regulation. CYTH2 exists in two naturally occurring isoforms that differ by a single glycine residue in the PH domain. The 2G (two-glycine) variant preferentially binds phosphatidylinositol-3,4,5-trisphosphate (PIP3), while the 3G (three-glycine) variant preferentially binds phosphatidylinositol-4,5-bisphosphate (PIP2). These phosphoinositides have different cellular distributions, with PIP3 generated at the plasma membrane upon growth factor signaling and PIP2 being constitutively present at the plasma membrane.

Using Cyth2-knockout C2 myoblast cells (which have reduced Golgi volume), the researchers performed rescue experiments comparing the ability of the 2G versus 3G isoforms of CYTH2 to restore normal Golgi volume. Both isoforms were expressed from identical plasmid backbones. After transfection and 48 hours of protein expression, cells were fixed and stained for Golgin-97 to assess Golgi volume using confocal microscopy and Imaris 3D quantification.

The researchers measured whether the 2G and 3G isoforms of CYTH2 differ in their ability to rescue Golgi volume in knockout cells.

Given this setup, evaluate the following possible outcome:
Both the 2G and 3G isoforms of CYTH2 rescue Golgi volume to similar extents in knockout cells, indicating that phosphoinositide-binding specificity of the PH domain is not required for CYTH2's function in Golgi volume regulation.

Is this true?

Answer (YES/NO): NO